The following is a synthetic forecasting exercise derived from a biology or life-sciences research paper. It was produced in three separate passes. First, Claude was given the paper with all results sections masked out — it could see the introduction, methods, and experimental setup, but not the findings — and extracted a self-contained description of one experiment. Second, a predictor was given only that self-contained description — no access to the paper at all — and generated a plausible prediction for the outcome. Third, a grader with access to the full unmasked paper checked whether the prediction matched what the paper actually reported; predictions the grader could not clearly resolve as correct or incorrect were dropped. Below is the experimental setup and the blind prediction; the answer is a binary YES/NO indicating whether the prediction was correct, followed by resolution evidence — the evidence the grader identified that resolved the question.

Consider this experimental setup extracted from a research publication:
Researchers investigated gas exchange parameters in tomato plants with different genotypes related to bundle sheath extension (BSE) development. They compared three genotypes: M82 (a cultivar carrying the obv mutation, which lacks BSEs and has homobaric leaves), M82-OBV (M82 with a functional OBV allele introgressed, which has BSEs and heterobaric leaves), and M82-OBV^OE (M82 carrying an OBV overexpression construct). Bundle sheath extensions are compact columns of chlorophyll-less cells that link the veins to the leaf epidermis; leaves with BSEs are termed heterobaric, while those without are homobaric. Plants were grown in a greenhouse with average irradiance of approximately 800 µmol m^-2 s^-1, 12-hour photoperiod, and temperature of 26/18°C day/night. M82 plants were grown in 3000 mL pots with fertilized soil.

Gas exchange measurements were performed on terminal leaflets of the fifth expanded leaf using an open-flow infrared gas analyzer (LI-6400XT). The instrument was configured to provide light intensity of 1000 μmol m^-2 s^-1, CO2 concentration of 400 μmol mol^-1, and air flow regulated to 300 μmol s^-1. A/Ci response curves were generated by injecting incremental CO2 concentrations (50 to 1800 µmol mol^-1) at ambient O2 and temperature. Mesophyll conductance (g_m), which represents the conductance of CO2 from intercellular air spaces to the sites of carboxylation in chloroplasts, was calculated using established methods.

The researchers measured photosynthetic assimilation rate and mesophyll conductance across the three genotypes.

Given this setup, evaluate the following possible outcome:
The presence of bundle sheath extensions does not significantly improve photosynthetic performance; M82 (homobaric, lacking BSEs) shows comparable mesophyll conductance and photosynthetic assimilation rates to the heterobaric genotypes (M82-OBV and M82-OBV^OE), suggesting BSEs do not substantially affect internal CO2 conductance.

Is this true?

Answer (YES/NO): NO